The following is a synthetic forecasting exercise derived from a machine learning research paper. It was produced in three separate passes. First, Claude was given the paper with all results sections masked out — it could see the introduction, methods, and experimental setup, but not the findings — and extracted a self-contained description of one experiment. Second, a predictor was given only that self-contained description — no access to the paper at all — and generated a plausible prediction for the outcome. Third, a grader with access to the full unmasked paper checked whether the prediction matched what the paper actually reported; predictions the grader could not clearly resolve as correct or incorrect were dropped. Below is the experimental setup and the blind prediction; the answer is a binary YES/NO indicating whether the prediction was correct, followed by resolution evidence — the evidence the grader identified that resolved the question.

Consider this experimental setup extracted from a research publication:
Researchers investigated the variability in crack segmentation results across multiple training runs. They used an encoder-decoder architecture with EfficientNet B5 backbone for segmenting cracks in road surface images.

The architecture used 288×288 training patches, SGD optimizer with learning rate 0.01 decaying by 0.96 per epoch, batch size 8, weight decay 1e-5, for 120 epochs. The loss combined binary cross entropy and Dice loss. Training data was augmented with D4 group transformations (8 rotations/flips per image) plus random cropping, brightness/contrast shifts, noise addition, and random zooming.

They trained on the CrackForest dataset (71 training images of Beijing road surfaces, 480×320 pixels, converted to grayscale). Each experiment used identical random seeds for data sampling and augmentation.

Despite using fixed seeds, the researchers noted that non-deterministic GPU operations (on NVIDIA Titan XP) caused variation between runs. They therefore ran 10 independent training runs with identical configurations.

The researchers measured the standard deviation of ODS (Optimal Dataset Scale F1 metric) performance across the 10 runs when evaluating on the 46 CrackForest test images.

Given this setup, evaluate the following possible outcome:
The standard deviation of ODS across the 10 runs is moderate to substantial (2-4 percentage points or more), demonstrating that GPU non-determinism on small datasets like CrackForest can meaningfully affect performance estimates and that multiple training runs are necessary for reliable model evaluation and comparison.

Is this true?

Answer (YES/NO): NO